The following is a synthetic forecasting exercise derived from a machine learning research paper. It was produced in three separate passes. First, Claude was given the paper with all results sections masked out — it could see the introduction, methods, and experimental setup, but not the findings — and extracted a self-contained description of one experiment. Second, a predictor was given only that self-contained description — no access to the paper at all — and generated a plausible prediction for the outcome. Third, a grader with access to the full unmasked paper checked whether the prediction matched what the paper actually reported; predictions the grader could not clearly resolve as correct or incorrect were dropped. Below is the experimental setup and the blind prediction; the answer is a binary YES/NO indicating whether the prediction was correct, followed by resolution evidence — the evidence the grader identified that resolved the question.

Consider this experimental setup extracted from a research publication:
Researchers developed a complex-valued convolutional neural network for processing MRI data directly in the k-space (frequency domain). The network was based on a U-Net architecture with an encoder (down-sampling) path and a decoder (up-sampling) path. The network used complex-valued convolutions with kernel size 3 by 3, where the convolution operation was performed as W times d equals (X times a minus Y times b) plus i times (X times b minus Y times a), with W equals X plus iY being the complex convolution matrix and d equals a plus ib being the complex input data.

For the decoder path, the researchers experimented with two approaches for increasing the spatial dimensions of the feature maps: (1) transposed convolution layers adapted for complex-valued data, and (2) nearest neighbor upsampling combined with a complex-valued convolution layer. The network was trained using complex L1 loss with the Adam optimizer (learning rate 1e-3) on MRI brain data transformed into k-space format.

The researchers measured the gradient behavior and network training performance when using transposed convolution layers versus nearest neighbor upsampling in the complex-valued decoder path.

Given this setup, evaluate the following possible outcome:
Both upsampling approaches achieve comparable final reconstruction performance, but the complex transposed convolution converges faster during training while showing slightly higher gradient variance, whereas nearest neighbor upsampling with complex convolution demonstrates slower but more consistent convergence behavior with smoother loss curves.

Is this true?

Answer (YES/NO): NO